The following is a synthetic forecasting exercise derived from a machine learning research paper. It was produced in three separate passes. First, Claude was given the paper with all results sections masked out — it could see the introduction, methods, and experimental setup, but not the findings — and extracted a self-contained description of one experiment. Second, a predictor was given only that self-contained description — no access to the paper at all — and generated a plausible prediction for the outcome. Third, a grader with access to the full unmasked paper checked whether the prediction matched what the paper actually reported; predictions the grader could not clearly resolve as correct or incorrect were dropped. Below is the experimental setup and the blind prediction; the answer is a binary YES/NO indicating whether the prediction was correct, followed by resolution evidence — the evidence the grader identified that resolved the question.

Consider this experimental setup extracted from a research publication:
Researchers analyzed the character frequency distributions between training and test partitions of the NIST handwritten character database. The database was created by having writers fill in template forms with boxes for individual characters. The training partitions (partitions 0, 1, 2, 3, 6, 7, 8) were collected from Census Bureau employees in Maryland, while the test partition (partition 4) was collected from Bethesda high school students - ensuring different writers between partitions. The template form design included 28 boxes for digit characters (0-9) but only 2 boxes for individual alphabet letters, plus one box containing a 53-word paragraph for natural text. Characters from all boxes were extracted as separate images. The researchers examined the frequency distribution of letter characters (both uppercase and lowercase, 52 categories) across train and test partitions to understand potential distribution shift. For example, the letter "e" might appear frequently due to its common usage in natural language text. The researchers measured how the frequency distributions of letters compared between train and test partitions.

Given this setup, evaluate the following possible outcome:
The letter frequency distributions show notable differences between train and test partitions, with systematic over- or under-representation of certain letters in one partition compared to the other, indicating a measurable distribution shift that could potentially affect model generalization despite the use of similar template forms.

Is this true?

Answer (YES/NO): YES